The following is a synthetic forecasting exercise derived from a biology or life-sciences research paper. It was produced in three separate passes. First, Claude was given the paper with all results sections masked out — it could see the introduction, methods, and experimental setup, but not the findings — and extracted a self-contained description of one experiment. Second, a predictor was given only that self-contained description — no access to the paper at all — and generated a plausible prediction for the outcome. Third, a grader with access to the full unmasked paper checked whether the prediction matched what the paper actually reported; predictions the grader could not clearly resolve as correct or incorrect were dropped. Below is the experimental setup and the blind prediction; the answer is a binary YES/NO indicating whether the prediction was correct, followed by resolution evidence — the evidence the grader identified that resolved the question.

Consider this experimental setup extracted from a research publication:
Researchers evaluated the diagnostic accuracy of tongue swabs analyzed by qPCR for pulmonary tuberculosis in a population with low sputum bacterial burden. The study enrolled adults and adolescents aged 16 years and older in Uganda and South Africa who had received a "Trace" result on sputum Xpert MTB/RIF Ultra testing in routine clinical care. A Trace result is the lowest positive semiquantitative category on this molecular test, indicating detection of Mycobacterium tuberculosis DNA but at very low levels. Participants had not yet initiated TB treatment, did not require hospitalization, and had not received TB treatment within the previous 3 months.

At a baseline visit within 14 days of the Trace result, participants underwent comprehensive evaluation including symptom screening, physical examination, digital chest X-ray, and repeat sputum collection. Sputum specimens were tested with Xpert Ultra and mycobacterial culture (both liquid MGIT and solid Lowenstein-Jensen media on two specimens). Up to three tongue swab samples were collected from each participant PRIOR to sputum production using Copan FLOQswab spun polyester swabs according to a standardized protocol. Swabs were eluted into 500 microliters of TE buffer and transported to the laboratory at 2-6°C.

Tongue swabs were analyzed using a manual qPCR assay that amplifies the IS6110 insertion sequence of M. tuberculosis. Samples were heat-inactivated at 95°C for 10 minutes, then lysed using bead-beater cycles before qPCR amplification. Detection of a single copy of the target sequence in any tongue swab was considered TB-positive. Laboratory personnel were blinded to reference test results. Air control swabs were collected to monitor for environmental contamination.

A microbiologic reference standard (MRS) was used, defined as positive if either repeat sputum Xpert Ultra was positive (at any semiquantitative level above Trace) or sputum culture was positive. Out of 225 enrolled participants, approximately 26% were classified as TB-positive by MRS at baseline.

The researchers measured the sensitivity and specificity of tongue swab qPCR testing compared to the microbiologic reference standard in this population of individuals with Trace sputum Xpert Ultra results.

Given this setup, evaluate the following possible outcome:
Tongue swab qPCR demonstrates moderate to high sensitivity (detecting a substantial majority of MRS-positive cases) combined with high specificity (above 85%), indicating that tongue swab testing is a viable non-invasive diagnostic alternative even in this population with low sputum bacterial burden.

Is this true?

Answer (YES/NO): NO